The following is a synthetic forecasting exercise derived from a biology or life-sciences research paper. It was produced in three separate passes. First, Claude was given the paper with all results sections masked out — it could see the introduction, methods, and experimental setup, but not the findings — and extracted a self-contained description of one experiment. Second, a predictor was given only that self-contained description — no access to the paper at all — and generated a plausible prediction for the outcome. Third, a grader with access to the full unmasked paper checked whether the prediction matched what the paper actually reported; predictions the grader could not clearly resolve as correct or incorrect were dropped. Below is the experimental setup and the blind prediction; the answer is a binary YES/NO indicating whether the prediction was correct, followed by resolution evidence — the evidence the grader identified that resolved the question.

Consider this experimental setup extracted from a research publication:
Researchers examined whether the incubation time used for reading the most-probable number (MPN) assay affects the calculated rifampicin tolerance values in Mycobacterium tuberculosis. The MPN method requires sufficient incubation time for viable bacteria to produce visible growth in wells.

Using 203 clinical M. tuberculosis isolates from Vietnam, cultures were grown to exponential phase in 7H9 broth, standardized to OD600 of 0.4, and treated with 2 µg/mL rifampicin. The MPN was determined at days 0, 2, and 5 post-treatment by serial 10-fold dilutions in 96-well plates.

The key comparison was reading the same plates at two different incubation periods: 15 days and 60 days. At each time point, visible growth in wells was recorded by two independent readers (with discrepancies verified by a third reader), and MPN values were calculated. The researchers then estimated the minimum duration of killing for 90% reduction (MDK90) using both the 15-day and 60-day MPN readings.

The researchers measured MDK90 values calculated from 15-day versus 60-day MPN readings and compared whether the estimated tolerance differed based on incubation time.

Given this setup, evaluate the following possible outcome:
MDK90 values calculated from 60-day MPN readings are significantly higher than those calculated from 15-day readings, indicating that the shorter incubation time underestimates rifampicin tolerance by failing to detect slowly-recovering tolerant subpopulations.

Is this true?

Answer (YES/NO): YES